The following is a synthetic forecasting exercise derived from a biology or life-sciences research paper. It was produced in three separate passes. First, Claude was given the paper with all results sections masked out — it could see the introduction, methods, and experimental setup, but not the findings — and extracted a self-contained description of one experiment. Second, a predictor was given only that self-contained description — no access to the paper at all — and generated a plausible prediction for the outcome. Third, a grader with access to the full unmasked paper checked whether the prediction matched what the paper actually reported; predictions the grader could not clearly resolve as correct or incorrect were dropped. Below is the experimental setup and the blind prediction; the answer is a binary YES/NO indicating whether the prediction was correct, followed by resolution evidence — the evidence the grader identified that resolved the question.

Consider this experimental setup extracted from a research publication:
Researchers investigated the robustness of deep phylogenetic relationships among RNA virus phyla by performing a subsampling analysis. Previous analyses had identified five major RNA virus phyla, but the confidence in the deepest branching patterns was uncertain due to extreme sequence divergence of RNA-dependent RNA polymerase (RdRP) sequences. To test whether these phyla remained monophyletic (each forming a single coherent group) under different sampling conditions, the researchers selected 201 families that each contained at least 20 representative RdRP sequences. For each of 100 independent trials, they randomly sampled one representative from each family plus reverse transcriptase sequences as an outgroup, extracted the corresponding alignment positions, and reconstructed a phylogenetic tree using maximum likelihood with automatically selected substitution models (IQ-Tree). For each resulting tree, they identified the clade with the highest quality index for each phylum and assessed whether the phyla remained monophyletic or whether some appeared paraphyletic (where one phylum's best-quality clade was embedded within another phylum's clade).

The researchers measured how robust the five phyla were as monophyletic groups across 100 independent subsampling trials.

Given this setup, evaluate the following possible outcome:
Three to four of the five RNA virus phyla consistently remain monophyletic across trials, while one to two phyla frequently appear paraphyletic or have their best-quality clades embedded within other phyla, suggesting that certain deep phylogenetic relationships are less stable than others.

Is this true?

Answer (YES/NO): NO